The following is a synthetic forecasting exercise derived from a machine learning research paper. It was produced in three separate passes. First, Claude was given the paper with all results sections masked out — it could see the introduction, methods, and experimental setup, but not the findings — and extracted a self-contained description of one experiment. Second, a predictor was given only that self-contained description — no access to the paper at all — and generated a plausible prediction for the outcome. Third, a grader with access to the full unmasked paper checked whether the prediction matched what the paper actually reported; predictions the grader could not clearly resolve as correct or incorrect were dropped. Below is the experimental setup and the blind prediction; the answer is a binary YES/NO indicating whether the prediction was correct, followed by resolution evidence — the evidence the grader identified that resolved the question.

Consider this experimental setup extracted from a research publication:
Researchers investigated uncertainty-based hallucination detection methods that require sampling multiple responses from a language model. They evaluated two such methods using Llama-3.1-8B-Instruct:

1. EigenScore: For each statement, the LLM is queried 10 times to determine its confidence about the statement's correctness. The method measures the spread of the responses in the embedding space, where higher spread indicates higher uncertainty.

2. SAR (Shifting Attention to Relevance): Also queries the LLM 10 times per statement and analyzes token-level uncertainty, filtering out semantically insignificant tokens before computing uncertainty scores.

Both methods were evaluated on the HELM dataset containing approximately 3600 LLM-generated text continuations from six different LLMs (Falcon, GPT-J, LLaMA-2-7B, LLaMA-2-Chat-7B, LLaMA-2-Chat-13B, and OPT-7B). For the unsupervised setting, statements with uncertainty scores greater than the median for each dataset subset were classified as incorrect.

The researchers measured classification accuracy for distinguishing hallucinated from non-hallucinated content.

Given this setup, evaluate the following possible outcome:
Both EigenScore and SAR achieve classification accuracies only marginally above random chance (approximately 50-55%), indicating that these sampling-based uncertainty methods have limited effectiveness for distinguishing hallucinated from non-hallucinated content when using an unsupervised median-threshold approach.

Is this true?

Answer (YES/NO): NO